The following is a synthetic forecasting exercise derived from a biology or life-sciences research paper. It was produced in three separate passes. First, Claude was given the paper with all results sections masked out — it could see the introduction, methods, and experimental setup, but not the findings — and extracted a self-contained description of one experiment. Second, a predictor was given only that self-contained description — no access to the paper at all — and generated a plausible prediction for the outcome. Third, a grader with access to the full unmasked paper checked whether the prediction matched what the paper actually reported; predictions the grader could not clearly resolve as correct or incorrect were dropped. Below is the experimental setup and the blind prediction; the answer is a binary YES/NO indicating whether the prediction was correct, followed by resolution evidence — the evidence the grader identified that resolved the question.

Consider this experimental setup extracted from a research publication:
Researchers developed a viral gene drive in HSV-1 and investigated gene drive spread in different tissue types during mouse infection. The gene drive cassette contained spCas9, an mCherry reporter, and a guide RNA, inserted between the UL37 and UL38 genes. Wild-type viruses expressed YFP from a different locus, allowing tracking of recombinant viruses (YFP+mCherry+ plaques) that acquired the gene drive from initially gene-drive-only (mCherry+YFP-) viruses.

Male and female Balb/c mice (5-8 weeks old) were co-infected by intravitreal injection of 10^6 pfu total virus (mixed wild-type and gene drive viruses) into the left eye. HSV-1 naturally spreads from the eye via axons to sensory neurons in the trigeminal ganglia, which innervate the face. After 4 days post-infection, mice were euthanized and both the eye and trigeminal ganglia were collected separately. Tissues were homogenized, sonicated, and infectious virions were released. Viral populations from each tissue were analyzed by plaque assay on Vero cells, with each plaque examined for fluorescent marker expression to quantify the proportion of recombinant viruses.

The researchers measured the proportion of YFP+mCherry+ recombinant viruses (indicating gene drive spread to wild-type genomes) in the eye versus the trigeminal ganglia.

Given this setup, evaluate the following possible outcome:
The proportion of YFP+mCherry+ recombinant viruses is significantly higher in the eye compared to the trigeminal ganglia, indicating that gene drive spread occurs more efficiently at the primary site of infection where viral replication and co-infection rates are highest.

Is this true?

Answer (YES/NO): NO